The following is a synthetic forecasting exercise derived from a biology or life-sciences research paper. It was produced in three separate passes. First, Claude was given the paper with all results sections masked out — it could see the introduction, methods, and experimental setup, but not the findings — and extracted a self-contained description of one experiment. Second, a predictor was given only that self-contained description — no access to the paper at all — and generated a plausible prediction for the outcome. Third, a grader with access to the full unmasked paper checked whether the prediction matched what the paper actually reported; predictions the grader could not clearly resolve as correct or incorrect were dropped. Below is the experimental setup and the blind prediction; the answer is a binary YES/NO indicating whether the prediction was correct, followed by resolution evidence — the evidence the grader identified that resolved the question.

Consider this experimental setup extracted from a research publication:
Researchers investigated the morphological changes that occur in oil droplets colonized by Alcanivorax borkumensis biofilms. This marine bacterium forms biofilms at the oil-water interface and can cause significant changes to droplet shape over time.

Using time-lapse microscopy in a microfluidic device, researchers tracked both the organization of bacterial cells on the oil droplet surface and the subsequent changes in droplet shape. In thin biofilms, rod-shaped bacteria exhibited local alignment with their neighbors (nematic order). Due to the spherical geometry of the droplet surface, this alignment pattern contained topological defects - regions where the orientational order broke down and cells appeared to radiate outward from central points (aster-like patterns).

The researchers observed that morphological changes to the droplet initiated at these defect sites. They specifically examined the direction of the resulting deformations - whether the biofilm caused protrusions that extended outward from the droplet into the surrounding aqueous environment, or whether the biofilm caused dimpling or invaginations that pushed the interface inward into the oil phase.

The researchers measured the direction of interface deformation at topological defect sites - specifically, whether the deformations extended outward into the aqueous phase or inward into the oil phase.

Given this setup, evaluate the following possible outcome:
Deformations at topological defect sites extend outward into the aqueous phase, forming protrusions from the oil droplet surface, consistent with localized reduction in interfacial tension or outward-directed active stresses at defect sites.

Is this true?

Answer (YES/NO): YES